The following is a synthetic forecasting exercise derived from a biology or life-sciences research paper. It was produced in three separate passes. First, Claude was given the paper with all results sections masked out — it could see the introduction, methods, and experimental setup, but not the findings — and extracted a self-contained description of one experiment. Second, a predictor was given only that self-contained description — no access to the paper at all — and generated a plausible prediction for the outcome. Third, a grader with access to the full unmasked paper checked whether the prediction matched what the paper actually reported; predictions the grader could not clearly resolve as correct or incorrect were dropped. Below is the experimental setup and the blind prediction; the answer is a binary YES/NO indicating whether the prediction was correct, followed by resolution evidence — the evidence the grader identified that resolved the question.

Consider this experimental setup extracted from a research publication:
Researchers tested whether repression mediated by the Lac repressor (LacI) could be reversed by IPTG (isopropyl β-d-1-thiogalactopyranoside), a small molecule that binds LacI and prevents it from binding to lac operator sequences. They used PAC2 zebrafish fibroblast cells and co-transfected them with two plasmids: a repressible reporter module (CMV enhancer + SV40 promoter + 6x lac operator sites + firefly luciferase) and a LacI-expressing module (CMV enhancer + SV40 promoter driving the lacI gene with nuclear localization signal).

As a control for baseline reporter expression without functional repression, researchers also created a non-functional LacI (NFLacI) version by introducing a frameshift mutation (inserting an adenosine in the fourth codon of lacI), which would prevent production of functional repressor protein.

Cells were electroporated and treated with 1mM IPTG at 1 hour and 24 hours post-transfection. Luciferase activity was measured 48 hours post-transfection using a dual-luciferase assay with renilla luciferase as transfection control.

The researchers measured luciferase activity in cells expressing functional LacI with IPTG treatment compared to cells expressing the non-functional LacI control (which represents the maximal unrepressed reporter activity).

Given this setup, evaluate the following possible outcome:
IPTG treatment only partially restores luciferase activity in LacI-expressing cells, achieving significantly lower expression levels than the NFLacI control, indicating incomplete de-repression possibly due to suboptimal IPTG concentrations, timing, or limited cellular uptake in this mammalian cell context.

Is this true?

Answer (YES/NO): NO